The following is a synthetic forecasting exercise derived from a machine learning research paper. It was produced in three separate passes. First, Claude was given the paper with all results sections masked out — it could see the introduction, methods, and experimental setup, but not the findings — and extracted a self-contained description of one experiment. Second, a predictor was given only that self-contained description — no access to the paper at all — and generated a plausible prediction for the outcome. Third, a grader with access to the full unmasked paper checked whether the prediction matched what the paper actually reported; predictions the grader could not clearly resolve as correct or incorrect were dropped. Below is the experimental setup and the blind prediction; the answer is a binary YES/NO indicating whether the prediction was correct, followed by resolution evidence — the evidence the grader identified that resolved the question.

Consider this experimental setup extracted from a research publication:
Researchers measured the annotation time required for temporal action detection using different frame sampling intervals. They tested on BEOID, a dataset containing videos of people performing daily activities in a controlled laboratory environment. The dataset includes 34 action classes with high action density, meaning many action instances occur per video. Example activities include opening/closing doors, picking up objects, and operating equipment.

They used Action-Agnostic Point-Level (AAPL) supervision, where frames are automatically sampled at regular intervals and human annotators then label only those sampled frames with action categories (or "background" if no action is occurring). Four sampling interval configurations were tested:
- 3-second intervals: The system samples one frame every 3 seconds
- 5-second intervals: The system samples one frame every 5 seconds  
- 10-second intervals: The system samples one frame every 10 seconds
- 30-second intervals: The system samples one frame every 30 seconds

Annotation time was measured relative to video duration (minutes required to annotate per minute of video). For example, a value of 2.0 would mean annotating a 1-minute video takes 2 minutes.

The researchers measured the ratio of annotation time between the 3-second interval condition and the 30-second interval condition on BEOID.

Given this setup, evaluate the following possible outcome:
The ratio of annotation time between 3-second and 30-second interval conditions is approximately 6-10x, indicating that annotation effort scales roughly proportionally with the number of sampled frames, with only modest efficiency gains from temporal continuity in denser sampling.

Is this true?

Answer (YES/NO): NO